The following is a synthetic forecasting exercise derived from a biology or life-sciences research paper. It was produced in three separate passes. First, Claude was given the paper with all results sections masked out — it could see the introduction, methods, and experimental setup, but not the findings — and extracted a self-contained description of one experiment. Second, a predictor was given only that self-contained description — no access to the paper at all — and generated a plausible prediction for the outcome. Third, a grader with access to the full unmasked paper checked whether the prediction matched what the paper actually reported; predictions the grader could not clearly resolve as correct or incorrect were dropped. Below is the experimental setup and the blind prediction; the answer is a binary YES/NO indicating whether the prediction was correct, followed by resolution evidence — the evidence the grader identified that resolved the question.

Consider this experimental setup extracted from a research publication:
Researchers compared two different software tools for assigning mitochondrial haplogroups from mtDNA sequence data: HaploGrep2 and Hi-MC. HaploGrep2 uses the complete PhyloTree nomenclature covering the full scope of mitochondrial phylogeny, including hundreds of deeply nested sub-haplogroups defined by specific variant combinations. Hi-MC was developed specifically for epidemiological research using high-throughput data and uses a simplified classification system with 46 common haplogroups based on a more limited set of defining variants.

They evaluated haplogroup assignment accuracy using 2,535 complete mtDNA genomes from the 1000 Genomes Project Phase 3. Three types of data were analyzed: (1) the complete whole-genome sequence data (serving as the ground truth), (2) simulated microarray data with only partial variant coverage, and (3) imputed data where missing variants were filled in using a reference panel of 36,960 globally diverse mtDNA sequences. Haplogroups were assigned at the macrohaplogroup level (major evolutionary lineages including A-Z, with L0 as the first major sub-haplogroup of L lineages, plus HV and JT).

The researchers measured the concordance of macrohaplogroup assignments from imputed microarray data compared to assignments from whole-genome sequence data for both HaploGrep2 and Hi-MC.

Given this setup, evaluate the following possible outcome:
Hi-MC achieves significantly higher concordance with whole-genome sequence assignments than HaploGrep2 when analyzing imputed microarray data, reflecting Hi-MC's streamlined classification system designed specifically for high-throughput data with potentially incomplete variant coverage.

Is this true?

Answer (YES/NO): NO